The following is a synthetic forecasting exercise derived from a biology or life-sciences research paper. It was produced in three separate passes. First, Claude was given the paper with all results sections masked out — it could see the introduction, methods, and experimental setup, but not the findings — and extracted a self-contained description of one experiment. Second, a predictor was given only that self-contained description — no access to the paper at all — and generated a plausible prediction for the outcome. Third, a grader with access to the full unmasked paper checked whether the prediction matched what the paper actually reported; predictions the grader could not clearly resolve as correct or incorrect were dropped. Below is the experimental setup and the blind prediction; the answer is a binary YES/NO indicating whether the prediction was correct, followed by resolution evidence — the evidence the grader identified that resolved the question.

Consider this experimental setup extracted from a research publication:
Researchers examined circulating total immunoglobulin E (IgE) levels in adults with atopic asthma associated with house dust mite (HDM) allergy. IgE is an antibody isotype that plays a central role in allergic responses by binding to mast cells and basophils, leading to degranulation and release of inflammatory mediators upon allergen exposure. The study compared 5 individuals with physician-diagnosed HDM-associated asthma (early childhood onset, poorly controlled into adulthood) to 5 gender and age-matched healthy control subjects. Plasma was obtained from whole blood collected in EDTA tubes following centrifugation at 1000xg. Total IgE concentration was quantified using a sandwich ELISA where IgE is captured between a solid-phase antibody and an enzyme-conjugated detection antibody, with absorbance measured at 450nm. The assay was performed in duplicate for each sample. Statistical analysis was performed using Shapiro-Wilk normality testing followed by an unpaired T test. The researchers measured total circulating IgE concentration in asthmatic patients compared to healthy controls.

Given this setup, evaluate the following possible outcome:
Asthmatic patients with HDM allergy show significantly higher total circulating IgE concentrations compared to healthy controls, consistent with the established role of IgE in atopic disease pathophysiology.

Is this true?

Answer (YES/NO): NO